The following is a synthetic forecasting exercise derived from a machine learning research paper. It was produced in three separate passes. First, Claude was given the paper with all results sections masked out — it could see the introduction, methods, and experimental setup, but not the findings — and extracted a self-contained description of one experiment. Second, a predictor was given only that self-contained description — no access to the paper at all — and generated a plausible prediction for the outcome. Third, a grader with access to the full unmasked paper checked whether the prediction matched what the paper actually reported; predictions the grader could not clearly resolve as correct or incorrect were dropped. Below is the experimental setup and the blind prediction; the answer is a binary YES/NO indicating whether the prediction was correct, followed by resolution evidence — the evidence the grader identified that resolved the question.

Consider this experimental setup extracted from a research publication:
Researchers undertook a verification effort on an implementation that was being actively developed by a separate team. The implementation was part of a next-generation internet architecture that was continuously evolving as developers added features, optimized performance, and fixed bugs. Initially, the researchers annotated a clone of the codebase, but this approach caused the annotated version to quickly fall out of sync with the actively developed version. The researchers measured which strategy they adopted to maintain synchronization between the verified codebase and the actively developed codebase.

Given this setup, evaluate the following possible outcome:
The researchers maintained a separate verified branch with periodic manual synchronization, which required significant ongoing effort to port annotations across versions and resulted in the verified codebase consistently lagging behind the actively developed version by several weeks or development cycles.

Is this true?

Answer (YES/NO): NO